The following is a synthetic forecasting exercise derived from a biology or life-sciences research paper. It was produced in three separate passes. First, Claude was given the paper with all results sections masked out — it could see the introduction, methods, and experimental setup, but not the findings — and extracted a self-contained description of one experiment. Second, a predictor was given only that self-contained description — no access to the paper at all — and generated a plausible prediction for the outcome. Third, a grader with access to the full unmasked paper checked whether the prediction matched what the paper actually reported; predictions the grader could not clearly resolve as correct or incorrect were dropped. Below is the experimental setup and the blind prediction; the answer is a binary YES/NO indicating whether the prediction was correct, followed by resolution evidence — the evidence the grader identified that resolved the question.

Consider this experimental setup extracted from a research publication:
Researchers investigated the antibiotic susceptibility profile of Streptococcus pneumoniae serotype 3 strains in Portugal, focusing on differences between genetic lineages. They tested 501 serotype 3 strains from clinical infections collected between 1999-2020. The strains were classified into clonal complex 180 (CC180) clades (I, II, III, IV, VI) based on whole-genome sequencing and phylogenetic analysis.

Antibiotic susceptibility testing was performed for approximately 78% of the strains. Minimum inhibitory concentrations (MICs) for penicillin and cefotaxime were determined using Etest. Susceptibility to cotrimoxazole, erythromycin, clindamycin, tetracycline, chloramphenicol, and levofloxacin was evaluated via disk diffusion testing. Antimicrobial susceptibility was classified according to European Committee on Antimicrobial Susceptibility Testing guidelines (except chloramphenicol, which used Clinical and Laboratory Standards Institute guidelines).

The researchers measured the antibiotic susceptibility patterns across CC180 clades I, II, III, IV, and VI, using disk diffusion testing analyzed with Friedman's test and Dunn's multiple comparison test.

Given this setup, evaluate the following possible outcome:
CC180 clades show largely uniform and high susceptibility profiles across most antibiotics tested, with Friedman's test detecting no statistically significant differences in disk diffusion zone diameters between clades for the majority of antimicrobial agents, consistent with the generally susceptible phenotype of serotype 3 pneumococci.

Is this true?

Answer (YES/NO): NO